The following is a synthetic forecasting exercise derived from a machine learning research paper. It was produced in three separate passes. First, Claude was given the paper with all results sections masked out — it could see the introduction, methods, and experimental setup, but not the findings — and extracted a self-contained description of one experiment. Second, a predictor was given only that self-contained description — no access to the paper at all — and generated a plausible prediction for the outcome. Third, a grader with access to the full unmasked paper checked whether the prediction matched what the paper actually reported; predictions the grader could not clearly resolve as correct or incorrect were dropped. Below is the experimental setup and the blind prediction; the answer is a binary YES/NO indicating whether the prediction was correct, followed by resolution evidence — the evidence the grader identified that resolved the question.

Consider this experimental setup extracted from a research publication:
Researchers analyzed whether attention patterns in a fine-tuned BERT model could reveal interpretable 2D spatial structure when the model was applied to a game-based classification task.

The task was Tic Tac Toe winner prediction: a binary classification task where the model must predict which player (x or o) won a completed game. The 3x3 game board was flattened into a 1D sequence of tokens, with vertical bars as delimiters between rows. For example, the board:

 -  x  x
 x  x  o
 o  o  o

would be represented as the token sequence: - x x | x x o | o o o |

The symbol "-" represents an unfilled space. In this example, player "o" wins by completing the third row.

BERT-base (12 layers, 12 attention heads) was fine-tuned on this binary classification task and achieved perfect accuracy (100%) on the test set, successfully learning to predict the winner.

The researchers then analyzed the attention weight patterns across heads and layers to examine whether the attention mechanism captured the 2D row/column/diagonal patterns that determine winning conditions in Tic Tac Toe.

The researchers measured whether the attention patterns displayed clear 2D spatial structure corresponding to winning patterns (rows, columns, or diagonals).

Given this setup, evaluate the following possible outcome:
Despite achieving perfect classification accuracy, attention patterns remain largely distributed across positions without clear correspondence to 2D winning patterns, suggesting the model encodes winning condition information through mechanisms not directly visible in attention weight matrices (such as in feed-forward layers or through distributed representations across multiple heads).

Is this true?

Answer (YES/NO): NO